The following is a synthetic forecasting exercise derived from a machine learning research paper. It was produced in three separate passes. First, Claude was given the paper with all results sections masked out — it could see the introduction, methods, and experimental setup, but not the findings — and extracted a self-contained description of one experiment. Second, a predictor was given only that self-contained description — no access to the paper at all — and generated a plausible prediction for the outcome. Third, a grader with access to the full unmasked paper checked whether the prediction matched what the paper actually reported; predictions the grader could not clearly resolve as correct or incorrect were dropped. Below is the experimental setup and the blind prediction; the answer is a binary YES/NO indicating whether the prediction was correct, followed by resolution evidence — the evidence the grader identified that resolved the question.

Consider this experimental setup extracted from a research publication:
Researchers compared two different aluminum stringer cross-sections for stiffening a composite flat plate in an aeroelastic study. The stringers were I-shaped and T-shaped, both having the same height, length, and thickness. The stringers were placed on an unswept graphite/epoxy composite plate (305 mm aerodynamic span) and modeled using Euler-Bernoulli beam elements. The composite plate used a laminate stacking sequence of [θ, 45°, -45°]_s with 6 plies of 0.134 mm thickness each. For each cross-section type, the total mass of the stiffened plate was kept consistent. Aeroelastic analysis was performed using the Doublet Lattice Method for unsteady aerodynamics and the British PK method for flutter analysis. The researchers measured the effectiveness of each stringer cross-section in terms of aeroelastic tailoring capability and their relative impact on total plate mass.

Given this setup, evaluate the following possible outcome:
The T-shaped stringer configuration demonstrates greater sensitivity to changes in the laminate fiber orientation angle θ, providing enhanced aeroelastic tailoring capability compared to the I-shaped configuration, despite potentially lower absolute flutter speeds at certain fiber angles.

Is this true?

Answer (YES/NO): NO